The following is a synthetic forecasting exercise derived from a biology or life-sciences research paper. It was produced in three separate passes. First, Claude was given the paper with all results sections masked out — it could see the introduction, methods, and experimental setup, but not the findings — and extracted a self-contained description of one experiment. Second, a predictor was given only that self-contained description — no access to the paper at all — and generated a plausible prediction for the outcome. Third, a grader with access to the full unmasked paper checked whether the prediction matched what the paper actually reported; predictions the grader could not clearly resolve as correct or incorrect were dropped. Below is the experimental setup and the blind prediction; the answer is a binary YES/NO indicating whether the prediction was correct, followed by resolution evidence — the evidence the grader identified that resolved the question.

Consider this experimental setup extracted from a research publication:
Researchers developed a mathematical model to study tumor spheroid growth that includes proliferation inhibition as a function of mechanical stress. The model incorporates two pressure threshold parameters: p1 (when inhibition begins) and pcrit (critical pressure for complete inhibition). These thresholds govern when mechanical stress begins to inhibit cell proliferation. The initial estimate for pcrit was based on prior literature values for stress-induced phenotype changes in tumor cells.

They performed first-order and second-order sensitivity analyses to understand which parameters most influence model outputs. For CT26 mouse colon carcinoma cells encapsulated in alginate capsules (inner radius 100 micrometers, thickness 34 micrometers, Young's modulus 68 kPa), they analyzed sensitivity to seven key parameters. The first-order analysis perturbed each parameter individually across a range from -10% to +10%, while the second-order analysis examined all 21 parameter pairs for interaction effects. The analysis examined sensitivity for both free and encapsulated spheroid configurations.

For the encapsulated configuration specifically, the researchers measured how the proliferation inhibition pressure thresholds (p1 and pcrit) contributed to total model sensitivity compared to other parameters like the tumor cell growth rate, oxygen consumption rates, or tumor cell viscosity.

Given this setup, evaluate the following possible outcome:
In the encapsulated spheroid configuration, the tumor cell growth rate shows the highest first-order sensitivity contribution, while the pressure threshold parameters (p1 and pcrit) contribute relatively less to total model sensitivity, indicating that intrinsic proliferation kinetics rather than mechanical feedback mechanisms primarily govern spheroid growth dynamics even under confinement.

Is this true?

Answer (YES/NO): NO